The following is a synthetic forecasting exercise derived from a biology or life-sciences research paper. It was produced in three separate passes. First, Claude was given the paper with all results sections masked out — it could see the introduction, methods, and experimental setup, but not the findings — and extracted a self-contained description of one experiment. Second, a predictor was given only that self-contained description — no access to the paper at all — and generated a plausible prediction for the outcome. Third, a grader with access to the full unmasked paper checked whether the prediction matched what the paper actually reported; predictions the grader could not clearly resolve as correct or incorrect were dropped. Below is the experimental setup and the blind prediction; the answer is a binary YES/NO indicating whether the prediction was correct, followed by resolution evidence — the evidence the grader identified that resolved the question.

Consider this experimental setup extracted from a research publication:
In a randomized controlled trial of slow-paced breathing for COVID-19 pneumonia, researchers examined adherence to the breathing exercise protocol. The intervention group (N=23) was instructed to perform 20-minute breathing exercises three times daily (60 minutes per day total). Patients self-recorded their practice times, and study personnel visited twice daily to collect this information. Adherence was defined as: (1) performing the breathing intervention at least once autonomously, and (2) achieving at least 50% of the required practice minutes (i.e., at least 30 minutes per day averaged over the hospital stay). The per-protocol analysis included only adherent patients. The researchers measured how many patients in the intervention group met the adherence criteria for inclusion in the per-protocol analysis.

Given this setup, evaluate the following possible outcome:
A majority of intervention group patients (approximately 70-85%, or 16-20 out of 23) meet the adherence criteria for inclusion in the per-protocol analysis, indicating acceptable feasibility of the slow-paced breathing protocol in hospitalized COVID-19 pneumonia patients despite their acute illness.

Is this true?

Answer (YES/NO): YES